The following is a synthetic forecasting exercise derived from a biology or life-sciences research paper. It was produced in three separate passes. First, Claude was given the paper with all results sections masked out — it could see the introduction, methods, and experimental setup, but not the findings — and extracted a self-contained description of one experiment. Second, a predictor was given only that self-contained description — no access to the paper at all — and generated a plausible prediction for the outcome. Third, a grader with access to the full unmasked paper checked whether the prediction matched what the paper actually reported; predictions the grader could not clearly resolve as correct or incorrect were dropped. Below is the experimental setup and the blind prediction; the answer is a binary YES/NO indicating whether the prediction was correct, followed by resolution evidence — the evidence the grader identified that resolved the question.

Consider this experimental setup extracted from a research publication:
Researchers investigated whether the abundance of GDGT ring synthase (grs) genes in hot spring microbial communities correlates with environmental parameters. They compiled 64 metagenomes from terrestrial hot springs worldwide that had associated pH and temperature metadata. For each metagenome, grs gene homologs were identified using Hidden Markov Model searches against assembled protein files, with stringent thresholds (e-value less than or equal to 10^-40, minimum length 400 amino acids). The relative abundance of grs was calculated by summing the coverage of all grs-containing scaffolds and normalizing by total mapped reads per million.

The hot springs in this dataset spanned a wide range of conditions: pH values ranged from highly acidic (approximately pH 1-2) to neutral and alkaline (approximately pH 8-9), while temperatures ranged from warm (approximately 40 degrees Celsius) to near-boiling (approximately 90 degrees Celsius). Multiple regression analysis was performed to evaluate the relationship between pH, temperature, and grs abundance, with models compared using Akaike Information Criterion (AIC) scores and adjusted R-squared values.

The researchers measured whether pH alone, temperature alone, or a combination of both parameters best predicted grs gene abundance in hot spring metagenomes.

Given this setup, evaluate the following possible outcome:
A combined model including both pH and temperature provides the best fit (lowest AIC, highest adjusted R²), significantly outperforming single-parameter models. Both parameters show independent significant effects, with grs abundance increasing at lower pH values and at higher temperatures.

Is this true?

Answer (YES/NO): YES